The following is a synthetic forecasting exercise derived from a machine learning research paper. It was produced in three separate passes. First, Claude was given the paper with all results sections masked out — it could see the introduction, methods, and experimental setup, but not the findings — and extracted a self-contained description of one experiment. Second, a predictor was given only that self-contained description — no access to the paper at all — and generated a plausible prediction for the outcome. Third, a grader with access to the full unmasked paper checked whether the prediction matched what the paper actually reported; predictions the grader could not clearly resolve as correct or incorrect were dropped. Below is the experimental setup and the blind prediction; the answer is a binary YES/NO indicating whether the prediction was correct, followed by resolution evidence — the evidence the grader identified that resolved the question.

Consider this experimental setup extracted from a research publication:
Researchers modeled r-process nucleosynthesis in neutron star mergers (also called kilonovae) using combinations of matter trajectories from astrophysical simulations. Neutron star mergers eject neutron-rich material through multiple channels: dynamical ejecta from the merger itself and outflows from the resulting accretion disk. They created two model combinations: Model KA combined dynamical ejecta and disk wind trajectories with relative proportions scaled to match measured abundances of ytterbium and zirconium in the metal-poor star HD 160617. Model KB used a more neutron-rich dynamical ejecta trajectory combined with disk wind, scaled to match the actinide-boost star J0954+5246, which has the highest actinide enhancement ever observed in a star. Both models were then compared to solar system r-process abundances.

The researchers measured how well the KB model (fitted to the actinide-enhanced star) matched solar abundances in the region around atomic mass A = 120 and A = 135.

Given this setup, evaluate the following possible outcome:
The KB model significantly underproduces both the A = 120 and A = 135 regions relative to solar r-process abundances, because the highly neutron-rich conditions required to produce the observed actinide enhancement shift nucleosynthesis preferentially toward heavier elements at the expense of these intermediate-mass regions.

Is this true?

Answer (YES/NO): NO